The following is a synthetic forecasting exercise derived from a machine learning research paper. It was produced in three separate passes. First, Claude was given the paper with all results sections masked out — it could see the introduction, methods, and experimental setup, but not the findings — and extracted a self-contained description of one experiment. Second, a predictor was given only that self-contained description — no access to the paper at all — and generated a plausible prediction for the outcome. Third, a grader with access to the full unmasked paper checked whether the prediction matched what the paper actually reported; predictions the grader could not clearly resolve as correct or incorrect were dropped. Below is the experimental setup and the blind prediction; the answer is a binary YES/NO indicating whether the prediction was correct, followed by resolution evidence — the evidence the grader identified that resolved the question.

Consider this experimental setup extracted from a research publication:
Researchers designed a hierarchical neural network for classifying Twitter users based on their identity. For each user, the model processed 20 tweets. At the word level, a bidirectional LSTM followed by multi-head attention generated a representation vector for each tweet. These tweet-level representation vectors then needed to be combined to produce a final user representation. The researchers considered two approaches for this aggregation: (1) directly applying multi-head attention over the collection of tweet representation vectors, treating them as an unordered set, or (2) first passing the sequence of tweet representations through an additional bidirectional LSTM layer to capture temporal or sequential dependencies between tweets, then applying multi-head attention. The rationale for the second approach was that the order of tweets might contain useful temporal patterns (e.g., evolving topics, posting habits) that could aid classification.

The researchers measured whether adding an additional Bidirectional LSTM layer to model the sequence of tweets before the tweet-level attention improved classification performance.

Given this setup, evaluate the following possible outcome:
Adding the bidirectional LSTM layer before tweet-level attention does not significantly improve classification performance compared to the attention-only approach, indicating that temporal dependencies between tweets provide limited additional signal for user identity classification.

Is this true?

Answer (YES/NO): YES